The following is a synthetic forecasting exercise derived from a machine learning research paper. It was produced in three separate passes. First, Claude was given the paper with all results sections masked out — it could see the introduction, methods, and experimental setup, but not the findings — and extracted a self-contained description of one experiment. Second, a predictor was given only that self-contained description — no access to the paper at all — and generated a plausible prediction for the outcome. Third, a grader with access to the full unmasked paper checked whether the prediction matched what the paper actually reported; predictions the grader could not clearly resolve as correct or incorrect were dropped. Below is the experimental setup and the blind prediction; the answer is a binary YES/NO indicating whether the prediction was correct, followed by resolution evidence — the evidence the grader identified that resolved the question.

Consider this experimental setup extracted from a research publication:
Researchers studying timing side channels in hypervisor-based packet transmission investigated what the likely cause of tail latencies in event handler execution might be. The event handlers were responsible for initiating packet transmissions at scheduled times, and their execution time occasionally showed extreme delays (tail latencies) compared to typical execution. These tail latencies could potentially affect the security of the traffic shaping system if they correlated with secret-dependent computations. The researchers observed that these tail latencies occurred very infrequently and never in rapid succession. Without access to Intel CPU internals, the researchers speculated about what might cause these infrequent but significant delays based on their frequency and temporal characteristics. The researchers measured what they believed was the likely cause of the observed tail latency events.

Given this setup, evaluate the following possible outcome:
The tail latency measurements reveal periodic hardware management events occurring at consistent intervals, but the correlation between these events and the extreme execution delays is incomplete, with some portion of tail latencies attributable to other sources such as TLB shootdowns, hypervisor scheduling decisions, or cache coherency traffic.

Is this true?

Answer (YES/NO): NO